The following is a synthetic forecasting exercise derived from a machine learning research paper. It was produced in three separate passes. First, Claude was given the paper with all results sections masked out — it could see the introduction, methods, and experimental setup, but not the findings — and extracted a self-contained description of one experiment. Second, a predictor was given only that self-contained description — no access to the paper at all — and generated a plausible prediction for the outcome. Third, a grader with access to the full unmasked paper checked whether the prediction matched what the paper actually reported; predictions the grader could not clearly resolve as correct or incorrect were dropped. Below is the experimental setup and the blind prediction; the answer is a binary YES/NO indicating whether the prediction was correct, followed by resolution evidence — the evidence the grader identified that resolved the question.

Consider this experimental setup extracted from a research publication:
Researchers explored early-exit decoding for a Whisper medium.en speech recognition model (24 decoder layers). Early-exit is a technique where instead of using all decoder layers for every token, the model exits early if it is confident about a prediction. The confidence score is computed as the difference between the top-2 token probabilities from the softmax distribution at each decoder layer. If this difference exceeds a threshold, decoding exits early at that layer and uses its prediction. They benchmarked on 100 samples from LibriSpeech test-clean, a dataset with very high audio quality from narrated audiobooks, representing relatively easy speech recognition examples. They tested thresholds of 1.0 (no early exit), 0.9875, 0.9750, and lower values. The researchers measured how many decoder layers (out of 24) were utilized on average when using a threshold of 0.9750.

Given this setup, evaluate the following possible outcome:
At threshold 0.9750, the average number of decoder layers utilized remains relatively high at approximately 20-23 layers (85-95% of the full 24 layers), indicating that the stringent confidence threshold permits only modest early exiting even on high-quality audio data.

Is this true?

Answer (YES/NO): YES